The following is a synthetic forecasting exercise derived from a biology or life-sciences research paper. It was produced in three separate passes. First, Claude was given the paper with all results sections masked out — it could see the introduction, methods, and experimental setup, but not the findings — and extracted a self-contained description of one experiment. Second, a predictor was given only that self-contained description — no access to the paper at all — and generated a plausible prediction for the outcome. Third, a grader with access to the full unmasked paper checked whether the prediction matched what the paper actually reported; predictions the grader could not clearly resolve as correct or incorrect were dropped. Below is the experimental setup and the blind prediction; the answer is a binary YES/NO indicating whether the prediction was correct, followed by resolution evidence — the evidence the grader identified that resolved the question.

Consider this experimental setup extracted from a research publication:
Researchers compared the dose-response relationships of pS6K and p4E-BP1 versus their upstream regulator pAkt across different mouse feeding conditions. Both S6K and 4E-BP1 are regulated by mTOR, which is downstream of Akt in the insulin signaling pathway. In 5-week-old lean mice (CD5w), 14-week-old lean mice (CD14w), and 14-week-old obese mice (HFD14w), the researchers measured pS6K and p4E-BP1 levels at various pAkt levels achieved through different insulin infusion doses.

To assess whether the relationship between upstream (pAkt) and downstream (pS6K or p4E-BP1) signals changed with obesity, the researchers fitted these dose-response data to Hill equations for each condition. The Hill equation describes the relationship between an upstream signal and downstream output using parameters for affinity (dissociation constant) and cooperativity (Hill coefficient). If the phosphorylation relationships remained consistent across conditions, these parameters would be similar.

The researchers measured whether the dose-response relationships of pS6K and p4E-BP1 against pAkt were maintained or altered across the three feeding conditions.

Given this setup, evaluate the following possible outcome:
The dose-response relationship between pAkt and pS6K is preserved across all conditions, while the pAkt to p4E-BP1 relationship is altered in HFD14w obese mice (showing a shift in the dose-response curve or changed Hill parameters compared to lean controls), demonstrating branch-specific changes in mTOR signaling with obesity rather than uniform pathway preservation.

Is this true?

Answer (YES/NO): NO